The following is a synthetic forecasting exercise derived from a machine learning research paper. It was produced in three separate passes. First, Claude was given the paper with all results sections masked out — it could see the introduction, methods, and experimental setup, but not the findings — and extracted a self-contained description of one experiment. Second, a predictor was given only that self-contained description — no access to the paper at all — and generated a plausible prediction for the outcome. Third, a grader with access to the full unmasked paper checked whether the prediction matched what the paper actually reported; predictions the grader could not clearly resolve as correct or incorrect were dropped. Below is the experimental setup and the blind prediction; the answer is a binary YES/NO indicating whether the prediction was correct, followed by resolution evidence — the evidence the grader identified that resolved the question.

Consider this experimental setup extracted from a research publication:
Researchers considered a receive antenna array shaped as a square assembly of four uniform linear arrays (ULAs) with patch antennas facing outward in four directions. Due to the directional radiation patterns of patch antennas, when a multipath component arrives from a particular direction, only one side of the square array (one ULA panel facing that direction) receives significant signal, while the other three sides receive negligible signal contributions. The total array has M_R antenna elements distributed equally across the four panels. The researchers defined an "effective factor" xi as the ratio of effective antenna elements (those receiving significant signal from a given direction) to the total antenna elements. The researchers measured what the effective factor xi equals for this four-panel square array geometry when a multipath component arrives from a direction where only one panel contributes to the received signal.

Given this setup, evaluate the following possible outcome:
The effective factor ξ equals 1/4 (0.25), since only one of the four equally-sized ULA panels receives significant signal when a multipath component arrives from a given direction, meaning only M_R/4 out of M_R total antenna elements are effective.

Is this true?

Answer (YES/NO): YES